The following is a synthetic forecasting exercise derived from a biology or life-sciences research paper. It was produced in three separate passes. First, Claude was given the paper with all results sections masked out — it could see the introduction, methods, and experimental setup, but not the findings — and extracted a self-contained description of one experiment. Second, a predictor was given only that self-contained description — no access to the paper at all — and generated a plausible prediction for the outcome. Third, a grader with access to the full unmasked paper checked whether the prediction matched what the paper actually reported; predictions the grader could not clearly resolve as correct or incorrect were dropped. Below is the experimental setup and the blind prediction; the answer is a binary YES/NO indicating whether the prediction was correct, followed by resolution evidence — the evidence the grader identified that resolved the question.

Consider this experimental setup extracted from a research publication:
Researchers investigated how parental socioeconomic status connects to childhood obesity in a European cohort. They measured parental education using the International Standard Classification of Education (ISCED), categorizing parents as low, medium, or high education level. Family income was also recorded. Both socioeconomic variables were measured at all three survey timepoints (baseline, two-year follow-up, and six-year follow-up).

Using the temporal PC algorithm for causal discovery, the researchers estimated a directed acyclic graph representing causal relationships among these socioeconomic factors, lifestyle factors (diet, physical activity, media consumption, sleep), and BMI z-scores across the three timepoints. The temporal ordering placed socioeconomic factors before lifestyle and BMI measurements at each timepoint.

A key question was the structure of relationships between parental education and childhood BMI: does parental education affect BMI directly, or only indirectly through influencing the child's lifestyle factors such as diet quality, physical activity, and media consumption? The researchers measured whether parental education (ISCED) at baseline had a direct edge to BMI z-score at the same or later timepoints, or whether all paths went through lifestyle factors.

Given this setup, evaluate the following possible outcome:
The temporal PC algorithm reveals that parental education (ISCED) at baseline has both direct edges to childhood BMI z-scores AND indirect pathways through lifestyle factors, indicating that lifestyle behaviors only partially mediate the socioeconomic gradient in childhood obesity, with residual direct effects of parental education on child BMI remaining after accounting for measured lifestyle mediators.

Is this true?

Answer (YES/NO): NO